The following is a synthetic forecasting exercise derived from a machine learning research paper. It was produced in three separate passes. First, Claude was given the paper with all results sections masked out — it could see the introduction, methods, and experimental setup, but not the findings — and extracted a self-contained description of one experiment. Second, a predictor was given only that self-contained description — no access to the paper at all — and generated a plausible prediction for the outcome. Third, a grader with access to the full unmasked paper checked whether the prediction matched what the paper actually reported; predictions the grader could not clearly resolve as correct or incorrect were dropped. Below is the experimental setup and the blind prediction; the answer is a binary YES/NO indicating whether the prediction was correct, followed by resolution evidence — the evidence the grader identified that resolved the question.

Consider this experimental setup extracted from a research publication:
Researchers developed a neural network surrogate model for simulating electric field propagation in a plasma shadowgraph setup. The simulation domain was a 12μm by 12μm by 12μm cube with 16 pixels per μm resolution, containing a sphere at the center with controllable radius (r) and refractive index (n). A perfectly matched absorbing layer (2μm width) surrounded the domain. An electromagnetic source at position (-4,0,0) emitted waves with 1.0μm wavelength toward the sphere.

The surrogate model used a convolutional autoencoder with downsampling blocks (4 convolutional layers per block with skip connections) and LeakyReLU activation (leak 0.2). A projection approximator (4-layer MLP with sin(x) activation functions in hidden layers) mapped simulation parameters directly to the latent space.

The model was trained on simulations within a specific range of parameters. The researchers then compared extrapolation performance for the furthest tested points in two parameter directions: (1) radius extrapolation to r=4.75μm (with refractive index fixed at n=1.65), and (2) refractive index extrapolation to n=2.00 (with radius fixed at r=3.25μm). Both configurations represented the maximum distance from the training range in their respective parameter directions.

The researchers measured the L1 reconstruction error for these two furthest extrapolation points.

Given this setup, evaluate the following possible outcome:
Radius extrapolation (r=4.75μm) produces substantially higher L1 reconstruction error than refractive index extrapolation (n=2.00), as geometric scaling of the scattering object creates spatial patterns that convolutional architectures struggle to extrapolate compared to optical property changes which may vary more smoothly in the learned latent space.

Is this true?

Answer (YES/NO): NO